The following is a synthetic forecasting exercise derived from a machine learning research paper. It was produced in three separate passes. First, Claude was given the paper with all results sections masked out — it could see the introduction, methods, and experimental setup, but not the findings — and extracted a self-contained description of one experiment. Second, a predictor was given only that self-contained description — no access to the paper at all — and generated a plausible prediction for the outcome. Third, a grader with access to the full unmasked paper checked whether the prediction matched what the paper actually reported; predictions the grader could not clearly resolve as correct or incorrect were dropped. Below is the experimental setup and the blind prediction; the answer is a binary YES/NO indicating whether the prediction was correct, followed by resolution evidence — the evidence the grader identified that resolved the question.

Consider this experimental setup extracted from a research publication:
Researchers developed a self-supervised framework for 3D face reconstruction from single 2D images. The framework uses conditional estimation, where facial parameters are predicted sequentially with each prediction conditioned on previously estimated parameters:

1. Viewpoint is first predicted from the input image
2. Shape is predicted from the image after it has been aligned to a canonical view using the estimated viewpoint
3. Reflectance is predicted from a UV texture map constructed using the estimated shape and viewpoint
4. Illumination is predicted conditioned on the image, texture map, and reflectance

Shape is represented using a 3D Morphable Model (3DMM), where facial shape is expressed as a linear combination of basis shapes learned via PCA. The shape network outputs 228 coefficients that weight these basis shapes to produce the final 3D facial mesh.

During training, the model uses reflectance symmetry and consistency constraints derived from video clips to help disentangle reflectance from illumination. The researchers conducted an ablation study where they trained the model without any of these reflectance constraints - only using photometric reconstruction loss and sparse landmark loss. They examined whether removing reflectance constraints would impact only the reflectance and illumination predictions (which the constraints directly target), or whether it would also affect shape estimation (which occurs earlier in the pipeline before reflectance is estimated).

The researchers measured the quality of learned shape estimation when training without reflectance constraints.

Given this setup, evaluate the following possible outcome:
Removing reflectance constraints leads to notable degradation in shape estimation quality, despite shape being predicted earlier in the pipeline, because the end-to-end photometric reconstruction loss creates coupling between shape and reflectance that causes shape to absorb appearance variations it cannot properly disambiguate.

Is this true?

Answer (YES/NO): YES